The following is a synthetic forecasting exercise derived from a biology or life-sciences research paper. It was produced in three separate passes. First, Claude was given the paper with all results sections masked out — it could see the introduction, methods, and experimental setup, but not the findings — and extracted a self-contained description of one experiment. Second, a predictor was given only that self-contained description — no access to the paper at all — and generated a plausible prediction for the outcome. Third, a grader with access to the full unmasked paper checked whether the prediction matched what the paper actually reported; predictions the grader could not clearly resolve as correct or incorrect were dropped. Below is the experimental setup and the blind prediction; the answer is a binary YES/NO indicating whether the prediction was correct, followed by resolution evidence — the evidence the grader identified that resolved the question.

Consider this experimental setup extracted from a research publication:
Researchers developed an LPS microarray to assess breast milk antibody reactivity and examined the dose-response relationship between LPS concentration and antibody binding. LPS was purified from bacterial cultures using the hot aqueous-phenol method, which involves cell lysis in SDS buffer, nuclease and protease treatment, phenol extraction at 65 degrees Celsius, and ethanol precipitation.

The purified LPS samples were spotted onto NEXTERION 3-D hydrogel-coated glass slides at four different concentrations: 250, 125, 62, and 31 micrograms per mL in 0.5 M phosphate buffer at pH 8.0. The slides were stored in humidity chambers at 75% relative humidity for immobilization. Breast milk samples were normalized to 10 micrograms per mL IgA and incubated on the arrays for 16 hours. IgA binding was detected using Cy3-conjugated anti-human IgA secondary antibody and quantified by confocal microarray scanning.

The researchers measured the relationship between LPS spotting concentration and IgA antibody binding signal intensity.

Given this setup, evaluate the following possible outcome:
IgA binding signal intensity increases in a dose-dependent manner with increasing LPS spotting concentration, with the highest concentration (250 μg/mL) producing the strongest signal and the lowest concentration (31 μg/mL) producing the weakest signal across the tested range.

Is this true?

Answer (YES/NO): YES